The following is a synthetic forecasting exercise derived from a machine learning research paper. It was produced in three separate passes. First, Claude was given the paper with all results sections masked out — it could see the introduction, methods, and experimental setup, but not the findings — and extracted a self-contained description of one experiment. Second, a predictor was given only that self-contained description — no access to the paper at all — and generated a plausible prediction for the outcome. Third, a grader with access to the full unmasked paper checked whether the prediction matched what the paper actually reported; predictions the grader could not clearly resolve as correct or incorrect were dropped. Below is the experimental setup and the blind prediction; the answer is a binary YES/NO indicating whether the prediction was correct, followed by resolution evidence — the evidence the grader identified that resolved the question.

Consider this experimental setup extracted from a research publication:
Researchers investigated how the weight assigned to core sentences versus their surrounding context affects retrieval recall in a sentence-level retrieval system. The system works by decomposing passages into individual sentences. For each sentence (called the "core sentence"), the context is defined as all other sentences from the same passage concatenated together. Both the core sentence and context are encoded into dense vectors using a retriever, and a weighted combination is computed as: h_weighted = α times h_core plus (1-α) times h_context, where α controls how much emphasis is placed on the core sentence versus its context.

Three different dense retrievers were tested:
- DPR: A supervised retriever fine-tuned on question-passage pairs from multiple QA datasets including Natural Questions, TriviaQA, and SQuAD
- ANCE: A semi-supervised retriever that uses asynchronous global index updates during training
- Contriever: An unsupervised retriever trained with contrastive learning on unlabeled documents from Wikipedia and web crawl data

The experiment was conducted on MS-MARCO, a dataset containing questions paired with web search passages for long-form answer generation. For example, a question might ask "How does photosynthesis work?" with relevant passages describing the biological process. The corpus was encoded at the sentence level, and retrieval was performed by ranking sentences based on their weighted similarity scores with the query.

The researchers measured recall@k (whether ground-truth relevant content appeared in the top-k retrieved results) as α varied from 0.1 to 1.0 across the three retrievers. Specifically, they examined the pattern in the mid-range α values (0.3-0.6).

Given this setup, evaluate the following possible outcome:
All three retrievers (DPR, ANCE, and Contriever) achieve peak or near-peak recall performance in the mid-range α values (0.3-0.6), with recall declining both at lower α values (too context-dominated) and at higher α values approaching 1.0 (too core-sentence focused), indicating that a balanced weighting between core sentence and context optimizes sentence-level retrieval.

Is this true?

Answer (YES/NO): NO